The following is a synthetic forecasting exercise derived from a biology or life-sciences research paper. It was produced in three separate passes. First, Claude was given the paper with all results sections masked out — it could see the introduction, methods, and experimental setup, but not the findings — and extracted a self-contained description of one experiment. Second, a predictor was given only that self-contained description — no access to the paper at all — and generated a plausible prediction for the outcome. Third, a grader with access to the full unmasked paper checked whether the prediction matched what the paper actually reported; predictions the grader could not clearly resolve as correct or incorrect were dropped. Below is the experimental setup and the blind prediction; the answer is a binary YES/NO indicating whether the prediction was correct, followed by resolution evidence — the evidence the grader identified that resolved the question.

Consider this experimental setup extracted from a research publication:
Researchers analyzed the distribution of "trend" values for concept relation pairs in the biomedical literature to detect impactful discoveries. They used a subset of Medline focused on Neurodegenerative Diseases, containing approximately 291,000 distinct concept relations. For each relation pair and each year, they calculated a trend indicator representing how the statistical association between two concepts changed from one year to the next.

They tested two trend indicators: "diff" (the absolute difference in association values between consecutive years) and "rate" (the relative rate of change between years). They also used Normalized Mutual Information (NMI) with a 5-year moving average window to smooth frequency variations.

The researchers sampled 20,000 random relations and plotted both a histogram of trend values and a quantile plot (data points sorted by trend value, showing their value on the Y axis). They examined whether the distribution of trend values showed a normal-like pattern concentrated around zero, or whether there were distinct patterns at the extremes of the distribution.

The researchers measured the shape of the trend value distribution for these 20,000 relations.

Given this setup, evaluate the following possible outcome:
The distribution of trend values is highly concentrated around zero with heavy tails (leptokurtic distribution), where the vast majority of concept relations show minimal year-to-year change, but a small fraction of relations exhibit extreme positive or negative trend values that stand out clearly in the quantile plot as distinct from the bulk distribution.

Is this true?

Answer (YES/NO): YES